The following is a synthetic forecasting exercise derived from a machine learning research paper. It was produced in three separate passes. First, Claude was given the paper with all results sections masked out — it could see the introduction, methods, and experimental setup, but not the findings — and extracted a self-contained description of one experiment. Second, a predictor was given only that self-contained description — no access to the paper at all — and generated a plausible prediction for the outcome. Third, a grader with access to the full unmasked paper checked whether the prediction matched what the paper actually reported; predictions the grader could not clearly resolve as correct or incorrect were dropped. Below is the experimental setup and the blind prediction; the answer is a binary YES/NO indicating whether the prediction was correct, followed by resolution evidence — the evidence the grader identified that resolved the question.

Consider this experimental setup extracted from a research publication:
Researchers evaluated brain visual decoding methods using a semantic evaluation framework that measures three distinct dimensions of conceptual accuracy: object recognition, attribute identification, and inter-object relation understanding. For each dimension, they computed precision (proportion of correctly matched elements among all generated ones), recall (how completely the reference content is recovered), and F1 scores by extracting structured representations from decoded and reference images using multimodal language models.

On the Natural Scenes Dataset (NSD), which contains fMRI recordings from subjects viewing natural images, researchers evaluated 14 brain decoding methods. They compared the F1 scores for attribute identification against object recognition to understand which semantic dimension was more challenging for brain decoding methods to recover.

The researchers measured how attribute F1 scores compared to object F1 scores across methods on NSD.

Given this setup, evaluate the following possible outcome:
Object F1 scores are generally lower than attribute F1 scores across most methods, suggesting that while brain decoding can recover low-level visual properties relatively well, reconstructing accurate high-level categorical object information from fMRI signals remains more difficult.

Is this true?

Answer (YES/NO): NO